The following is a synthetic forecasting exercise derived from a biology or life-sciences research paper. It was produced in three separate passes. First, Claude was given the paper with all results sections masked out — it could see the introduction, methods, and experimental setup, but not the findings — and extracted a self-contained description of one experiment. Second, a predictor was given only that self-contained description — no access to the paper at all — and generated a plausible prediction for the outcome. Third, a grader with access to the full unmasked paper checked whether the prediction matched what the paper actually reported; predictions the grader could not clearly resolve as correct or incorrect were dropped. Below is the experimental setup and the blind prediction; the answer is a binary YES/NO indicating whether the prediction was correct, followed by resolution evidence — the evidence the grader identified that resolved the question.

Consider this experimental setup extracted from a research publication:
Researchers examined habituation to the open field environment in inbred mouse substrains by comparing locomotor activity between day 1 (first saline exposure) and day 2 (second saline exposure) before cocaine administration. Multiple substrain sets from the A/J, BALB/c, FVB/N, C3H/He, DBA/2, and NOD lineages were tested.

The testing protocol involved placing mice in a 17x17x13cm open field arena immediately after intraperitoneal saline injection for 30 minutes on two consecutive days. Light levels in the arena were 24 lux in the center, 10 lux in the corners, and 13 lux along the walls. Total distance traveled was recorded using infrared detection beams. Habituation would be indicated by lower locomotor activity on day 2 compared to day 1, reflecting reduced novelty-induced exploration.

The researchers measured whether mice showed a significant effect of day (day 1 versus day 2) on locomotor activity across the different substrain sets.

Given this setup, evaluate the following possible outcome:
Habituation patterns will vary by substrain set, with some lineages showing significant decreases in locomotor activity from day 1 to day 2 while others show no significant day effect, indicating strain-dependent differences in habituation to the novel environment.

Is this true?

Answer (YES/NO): YES